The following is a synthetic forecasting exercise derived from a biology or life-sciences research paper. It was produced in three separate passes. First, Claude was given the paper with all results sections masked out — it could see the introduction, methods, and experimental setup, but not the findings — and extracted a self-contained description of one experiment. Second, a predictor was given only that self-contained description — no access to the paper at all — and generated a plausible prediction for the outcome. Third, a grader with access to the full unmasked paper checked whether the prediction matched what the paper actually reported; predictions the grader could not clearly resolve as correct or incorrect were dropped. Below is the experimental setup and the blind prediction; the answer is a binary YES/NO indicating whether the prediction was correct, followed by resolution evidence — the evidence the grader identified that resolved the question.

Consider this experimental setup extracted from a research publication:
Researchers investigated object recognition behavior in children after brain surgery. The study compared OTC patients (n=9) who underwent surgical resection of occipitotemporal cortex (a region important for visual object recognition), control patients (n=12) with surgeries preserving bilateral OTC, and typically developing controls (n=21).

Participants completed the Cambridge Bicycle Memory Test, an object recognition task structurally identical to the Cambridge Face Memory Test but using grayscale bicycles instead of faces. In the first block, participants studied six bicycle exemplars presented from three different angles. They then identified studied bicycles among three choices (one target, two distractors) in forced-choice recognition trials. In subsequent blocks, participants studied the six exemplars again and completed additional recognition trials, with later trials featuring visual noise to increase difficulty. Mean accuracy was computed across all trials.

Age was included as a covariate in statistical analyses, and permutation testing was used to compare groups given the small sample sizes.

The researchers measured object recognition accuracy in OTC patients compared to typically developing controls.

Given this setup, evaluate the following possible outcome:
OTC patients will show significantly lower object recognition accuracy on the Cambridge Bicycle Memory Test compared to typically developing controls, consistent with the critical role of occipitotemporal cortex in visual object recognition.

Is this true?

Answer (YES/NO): YES